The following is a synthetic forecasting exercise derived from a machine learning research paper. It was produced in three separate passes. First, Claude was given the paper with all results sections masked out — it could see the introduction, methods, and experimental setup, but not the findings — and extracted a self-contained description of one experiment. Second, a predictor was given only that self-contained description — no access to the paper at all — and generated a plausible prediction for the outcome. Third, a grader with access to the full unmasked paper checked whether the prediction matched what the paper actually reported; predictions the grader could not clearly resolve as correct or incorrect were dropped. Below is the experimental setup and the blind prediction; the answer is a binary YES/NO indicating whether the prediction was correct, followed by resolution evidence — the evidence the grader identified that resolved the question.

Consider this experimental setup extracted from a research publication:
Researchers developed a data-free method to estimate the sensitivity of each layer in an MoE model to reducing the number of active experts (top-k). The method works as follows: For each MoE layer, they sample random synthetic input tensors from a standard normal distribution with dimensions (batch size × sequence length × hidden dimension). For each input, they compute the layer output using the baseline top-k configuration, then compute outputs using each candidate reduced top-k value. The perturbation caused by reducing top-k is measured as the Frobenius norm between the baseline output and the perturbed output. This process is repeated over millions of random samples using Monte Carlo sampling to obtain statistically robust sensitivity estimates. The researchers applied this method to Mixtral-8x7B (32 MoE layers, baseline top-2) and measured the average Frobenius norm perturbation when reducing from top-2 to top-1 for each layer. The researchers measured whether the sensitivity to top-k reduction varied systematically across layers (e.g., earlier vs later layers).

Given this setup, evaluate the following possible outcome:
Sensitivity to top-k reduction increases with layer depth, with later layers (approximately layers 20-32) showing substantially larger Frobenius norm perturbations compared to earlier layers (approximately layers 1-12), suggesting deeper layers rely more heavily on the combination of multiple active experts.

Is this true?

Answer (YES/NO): YES